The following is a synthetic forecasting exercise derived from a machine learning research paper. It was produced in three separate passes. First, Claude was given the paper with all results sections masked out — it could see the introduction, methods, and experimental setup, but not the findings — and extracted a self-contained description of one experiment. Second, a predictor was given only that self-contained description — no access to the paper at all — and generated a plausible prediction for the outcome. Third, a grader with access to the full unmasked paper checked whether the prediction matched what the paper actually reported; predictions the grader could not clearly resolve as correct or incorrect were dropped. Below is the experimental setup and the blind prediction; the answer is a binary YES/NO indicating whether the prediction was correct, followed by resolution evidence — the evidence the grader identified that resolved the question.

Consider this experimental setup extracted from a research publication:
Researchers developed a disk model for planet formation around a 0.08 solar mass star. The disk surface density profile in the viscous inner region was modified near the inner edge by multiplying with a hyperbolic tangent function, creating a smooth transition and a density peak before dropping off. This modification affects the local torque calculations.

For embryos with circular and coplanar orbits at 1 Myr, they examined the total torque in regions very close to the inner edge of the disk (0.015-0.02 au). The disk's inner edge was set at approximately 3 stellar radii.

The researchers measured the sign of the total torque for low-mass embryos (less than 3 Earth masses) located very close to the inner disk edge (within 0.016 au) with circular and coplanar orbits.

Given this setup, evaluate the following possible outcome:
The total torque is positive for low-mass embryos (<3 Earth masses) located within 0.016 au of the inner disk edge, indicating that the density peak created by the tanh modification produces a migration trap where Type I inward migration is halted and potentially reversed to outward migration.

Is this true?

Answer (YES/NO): YES